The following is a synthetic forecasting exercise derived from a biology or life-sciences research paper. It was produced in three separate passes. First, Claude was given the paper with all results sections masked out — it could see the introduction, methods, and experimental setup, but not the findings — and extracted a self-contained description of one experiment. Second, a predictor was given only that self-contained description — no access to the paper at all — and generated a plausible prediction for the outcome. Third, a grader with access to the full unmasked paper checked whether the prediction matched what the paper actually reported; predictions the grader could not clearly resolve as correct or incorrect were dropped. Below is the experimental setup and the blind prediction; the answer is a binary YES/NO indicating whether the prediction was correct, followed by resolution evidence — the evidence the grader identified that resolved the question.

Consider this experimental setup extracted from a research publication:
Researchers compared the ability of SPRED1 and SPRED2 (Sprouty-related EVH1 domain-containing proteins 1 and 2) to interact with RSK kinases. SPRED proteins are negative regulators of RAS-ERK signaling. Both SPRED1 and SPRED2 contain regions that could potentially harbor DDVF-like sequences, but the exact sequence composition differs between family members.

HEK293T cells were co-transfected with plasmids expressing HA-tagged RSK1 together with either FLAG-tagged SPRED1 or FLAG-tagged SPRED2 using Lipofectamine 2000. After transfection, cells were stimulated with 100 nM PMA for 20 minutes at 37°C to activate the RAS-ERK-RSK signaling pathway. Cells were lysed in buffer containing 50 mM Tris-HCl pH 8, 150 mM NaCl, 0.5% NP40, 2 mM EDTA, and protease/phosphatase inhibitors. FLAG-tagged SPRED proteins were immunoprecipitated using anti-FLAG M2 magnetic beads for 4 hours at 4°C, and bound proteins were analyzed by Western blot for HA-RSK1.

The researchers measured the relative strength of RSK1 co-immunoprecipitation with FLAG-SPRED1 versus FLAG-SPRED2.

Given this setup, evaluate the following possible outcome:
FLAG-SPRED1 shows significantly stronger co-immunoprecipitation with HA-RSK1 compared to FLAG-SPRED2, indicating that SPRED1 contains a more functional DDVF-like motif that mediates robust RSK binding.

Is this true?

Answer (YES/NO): NO